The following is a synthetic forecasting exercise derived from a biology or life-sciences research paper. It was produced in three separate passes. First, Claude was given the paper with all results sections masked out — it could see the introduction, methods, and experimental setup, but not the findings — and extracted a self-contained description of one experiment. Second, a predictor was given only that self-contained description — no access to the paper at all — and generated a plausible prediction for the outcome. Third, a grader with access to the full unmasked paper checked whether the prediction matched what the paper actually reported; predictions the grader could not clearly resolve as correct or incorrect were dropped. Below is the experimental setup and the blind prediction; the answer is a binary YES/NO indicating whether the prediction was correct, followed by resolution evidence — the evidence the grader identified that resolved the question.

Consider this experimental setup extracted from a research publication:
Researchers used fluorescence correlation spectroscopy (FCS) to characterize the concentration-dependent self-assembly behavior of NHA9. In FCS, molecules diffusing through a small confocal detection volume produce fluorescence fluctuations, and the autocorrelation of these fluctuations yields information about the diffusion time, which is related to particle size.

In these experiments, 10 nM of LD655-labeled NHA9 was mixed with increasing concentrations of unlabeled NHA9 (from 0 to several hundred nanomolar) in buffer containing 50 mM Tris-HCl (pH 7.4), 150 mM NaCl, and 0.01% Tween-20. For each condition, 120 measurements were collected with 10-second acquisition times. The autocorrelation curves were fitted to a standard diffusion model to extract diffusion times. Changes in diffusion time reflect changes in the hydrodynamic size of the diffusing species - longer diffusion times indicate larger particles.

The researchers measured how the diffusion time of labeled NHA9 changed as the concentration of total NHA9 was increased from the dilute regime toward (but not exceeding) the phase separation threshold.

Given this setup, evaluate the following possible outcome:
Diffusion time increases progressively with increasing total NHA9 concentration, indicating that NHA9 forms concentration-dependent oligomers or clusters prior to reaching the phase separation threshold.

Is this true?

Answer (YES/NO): YES